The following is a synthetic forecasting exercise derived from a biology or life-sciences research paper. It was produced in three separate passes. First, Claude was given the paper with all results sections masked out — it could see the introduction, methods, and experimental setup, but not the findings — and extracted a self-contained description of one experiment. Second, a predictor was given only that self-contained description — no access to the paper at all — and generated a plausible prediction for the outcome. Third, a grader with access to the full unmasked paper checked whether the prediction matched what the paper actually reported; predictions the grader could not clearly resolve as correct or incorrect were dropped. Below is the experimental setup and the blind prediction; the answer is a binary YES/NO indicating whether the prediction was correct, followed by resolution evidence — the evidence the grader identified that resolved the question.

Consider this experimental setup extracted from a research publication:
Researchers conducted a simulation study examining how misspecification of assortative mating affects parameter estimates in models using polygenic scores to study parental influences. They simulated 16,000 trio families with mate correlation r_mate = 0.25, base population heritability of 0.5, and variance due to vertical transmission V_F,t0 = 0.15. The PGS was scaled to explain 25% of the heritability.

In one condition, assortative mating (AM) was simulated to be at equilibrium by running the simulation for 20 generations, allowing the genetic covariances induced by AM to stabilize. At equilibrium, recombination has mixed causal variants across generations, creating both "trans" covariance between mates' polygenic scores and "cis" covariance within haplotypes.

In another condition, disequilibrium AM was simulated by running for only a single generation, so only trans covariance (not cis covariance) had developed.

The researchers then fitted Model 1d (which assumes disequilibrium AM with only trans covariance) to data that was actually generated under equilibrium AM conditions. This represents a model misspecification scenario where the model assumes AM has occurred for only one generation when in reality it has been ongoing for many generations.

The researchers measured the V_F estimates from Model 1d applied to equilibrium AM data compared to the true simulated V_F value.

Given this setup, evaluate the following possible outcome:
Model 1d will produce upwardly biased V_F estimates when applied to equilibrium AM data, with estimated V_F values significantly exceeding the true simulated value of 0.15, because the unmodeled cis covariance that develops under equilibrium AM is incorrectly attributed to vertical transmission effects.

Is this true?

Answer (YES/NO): YES